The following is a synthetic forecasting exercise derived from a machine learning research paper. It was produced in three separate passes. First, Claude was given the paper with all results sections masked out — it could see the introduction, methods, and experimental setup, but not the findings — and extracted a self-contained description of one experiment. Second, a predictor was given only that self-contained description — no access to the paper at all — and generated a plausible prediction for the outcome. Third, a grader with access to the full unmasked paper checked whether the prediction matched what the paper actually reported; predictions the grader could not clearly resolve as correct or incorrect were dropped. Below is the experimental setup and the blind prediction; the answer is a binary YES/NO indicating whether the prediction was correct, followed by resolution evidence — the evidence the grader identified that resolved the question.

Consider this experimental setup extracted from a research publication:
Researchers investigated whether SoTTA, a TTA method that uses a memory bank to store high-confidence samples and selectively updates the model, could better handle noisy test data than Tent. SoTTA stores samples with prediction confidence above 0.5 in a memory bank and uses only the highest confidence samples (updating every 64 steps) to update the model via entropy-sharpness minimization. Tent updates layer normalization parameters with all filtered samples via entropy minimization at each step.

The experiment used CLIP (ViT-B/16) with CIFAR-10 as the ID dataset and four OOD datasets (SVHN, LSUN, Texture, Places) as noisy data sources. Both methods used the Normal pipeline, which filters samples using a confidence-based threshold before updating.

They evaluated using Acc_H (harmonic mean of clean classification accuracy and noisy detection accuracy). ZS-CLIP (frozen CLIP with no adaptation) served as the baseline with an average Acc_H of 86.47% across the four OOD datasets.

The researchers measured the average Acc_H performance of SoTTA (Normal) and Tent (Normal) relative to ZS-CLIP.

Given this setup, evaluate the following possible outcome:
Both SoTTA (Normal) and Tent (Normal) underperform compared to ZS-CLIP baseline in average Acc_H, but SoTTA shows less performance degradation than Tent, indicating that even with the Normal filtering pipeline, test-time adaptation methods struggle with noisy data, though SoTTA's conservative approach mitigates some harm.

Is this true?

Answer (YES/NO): NO